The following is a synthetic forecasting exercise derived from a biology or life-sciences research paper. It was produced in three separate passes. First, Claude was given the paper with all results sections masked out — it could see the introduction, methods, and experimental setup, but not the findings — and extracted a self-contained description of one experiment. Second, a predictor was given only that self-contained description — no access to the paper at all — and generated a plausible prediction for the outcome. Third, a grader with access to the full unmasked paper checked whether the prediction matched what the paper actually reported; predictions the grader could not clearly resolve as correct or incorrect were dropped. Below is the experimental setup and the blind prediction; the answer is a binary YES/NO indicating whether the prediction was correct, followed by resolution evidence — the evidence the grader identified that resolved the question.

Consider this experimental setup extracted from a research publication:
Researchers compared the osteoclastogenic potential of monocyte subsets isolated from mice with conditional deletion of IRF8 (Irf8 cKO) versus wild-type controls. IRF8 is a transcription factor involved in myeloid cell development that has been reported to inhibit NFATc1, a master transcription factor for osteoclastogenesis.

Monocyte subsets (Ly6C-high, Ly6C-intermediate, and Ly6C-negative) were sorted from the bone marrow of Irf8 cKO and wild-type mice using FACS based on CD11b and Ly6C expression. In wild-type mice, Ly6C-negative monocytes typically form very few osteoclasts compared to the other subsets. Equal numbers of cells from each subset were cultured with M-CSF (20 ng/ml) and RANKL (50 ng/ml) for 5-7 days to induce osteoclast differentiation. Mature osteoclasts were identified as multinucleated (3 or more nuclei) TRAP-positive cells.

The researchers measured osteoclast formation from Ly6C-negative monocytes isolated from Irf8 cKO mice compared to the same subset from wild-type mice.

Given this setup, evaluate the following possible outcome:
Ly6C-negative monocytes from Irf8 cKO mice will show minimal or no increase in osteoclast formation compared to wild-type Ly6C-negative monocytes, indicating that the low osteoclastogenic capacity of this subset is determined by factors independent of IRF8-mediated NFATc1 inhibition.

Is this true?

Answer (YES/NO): NO